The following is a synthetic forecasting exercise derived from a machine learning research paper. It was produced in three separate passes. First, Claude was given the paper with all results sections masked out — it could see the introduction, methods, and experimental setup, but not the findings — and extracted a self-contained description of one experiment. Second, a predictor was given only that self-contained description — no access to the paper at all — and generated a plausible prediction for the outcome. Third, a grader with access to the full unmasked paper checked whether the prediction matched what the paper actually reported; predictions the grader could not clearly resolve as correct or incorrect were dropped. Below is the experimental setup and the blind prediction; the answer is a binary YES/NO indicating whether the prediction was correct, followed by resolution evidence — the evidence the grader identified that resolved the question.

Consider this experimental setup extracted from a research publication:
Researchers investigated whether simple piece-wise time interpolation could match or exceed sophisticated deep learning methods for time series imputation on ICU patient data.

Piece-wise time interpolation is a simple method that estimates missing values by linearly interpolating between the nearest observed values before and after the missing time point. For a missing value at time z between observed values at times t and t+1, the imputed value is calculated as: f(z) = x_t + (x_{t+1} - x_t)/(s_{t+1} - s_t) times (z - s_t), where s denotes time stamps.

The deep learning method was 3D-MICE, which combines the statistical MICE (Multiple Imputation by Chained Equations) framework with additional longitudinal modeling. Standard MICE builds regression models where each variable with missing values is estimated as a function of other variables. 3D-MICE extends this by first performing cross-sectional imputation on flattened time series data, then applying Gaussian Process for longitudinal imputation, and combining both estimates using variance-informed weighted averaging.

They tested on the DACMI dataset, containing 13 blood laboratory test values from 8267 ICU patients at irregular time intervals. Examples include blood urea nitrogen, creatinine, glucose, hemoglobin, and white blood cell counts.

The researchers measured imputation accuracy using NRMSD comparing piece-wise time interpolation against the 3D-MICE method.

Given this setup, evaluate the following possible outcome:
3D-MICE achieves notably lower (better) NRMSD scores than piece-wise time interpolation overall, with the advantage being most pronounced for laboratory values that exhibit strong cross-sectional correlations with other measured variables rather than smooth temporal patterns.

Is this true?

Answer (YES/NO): NO